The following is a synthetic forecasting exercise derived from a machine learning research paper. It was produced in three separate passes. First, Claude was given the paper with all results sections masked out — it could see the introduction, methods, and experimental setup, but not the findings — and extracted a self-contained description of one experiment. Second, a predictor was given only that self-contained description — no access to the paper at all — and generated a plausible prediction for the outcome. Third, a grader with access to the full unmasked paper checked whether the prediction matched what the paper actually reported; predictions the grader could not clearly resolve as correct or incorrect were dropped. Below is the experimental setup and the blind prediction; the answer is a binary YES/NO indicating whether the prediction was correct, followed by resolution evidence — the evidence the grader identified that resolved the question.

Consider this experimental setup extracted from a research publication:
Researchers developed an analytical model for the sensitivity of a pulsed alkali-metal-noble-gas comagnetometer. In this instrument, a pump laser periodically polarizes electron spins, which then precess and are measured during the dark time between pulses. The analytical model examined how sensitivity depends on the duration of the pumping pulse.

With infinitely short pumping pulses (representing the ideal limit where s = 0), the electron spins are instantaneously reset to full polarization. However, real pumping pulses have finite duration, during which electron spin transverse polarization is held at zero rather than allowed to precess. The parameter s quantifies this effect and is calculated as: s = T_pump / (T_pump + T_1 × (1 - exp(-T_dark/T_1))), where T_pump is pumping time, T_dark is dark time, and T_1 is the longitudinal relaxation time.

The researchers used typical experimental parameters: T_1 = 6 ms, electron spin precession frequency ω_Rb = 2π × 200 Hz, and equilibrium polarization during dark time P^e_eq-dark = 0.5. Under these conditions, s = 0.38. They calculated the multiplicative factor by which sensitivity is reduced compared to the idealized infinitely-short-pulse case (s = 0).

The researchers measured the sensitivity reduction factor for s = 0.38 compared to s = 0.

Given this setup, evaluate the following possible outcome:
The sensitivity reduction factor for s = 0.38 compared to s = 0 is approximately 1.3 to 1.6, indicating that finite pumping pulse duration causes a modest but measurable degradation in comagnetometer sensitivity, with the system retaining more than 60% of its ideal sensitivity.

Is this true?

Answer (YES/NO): NO